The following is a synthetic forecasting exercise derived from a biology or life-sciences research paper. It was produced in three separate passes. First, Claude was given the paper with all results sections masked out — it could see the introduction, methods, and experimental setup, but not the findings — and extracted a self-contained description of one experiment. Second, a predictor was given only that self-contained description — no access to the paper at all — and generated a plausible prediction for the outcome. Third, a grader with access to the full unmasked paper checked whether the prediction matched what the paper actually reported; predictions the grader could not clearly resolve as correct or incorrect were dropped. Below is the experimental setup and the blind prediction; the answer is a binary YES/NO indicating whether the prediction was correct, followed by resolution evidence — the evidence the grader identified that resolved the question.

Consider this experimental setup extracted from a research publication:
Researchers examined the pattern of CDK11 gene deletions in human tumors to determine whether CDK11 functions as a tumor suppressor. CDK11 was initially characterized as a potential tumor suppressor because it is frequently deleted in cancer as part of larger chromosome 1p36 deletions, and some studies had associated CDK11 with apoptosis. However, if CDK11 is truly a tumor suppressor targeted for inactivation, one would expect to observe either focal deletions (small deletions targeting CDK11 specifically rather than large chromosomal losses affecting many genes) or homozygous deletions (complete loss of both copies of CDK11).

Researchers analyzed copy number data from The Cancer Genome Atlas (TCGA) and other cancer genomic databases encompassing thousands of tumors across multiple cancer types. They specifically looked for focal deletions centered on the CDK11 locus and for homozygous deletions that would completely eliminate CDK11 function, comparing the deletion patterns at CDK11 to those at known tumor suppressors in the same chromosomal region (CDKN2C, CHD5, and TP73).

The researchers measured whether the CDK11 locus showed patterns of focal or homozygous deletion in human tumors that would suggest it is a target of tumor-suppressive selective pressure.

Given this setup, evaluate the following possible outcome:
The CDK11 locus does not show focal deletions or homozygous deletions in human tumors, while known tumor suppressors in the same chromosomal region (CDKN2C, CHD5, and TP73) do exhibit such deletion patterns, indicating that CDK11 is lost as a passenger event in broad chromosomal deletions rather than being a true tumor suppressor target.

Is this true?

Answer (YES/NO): YES